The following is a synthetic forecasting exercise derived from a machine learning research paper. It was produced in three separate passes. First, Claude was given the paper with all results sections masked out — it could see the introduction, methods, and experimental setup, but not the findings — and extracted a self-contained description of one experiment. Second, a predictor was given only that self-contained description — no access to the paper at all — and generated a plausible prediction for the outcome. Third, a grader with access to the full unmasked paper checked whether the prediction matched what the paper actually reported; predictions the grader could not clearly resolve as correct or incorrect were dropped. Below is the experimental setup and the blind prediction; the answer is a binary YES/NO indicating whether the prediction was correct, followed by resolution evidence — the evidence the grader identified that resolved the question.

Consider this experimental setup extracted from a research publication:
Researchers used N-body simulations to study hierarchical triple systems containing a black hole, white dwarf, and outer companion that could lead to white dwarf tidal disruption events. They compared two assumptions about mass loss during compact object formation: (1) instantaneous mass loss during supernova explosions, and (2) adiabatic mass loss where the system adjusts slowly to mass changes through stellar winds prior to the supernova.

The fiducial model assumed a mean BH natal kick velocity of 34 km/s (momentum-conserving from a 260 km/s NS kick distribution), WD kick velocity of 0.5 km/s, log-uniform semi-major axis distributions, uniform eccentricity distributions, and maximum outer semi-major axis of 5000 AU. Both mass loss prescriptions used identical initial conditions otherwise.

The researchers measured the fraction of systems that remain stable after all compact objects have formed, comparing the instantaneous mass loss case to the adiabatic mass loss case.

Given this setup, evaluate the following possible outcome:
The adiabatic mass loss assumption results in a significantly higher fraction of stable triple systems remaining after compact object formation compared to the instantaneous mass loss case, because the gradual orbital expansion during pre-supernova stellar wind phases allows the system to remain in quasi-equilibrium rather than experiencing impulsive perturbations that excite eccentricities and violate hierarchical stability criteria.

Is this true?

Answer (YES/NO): YES